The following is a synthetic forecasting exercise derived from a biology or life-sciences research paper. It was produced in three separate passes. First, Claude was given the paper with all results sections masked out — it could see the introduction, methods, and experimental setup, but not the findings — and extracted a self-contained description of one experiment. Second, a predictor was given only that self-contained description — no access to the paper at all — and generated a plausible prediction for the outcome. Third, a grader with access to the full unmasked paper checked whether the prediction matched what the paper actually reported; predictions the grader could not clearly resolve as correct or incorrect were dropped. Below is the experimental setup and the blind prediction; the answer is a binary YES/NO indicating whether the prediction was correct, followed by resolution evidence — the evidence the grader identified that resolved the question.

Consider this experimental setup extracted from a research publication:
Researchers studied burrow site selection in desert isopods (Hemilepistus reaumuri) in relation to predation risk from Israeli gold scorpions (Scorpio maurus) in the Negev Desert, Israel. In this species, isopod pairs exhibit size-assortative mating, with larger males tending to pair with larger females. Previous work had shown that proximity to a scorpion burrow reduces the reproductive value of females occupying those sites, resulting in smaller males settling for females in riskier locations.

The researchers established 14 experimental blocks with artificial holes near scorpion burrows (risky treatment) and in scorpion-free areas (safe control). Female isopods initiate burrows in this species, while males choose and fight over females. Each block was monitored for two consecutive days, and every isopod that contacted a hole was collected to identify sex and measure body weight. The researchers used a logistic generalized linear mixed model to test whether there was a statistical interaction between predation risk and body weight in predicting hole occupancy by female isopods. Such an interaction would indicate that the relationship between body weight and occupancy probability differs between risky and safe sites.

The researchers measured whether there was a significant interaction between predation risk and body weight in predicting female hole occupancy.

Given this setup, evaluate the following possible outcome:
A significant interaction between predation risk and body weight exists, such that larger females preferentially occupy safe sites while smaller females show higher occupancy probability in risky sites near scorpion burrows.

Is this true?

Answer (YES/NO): NO